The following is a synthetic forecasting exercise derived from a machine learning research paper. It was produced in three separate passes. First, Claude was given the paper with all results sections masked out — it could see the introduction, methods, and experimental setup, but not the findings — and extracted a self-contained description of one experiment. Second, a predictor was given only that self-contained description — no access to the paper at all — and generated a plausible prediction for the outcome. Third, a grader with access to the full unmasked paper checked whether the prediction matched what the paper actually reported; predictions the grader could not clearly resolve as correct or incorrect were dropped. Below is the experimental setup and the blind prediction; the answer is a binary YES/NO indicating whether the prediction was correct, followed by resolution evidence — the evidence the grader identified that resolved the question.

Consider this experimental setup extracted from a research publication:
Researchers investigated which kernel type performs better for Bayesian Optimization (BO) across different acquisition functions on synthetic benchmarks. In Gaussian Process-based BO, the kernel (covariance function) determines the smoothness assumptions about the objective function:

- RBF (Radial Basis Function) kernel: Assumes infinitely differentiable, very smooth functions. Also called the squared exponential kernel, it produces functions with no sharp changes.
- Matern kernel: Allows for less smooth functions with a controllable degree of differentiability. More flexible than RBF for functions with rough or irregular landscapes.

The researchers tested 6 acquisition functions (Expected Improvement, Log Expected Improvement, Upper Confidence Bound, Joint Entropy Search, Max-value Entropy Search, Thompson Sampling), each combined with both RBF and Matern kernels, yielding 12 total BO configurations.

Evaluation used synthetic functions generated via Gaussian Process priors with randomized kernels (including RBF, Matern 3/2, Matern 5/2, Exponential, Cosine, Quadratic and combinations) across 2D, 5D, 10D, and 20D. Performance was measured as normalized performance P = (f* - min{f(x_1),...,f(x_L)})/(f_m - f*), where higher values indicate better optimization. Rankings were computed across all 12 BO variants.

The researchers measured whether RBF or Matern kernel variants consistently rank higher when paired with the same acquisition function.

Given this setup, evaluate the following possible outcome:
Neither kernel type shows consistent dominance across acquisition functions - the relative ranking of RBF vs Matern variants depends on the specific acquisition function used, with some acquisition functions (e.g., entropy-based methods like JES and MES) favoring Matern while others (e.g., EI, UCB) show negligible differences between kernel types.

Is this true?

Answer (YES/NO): NO